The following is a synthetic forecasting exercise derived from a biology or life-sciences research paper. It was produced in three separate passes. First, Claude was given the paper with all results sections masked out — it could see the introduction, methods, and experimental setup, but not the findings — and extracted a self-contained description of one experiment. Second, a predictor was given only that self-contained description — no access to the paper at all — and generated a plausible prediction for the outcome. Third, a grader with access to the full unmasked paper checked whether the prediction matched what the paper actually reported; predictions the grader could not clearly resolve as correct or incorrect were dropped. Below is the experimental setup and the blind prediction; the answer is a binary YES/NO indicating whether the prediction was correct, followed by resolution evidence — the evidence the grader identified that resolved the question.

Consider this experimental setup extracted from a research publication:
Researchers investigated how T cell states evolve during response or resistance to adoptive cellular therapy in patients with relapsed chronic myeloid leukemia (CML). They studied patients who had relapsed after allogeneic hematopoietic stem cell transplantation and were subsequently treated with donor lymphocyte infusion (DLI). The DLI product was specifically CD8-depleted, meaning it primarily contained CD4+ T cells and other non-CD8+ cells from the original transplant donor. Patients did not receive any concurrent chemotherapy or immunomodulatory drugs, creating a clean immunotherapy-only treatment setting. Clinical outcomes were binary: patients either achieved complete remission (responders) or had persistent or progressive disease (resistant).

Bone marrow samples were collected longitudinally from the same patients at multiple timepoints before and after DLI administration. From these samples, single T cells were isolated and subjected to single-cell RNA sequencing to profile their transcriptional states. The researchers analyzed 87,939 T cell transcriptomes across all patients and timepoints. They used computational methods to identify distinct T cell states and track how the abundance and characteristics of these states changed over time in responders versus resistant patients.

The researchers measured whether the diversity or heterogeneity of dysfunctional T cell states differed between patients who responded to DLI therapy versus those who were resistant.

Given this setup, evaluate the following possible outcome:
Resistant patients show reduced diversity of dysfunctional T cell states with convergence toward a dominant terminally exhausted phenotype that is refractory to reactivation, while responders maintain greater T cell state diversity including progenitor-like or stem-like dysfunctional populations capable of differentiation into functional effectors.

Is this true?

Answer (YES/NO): NO